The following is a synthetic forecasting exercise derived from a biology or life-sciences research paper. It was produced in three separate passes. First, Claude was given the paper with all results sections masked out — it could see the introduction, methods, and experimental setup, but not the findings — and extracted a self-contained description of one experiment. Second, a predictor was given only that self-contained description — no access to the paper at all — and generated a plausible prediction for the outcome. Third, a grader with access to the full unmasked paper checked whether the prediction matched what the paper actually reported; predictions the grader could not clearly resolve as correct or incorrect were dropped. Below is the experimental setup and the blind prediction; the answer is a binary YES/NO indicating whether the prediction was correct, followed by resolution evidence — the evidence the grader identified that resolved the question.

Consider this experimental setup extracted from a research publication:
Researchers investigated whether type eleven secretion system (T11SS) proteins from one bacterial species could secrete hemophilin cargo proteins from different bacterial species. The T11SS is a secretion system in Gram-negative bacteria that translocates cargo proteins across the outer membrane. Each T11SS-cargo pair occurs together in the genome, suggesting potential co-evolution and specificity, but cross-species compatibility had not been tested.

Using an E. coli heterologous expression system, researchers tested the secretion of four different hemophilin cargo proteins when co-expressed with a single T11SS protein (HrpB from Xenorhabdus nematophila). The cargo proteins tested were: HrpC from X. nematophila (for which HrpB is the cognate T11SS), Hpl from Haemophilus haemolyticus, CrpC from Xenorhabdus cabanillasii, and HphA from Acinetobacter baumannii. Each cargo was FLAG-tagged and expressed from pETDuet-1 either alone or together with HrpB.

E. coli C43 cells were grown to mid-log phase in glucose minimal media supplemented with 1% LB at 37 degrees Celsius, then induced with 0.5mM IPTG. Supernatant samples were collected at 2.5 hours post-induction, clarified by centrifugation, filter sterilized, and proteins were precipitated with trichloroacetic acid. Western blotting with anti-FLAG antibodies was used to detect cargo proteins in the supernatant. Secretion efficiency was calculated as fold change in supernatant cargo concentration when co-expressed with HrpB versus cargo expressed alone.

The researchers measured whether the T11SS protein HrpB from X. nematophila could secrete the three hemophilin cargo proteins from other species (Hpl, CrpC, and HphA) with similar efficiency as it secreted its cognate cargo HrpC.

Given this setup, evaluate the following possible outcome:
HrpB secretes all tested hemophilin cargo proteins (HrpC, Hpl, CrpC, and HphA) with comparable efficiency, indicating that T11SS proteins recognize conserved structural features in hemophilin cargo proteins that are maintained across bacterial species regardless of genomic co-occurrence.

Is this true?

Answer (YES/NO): NO